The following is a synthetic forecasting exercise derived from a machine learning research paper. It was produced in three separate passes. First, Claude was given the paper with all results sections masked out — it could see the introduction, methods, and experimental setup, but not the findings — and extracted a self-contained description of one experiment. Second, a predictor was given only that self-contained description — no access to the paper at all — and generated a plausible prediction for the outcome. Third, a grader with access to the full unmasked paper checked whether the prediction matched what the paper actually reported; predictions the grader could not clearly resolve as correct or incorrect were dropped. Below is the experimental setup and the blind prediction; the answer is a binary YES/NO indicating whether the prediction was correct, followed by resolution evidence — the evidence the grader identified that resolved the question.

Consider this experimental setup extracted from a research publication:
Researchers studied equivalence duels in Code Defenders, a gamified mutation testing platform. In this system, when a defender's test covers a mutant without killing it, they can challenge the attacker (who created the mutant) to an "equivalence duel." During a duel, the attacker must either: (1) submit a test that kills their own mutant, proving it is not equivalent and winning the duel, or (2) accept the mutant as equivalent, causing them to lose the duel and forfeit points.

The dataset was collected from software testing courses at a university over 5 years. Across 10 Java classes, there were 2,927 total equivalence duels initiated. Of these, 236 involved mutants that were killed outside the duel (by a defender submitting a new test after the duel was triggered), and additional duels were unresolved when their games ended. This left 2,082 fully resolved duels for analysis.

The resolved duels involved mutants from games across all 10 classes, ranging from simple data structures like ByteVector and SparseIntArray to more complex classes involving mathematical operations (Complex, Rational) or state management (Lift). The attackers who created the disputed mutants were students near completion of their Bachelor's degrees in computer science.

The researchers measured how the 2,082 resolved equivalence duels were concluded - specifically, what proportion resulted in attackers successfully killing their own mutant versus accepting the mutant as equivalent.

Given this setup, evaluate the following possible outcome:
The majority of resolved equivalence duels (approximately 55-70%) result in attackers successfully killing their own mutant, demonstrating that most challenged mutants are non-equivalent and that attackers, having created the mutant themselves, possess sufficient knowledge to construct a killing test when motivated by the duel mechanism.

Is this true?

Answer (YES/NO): NO